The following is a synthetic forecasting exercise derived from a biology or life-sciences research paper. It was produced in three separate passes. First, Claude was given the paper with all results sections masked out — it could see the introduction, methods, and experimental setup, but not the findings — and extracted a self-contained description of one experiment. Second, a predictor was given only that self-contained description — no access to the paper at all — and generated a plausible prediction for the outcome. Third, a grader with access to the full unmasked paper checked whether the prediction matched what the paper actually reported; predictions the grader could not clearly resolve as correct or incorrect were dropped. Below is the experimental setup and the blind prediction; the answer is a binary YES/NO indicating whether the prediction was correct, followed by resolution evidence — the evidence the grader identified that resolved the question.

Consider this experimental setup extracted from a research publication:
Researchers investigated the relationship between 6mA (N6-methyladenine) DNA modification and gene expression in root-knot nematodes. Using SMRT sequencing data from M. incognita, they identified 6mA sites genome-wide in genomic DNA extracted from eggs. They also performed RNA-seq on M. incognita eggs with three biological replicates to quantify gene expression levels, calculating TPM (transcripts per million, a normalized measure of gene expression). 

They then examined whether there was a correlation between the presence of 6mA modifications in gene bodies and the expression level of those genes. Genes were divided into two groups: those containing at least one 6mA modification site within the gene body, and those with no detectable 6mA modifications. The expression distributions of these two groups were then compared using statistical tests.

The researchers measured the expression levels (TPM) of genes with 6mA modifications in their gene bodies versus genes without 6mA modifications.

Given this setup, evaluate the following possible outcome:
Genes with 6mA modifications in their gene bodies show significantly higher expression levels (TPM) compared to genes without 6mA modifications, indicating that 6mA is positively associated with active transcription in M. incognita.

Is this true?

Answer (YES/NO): YES